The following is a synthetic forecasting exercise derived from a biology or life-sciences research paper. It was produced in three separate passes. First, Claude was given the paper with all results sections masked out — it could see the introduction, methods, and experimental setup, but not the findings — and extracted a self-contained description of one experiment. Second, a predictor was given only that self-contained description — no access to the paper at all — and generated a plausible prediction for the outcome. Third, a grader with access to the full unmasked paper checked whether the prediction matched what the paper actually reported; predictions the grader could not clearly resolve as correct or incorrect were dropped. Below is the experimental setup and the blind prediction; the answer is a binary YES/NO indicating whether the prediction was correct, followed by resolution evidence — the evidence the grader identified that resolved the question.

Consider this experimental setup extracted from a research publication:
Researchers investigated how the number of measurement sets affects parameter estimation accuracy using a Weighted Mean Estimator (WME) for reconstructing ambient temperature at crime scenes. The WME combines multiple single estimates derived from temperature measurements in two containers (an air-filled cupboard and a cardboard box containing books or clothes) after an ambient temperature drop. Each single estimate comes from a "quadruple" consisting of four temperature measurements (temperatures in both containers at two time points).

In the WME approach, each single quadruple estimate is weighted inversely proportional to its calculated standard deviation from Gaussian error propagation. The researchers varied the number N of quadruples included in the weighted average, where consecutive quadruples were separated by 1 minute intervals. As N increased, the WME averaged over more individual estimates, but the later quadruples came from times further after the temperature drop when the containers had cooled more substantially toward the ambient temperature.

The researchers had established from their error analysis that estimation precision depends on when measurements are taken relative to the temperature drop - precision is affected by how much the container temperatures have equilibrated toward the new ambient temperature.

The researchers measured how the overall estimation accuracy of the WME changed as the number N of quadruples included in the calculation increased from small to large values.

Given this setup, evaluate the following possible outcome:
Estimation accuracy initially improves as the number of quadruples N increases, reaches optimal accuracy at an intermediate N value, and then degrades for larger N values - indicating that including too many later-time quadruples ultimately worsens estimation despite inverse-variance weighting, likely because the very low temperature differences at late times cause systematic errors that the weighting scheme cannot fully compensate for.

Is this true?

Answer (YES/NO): NO